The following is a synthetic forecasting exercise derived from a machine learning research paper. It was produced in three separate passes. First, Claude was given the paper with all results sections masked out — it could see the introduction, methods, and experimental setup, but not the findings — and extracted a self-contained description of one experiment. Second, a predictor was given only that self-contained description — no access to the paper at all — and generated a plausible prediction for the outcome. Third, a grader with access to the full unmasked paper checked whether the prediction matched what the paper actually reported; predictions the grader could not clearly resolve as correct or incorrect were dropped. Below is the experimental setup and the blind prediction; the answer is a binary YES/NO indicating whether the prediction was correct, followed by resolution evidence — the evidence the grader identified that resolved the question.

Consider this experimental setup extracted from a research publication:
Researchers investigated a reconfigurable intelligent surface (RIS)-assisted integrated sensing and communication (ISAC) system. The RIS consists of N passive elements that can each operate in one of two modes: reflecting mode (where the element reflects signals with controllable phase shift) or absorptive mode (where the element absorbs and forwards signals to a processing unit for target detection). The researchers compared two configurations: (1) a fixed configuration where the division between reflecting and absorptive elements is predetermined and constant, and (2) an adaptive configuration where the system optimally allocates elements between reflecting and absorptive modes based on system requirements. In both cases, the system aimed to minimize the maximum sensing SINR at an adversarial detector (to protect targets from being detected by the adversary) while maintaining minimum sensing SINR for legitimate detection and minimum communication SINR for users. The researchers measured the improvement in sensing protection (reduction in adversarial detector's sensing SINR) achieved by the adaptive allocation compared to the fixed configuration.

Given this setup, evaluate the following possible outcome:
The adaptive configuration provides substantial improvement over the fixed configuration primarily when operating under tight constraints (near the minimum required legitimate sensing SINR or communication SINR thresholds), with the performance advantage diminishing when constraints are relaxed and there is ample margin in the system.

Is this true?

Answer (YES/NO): NO